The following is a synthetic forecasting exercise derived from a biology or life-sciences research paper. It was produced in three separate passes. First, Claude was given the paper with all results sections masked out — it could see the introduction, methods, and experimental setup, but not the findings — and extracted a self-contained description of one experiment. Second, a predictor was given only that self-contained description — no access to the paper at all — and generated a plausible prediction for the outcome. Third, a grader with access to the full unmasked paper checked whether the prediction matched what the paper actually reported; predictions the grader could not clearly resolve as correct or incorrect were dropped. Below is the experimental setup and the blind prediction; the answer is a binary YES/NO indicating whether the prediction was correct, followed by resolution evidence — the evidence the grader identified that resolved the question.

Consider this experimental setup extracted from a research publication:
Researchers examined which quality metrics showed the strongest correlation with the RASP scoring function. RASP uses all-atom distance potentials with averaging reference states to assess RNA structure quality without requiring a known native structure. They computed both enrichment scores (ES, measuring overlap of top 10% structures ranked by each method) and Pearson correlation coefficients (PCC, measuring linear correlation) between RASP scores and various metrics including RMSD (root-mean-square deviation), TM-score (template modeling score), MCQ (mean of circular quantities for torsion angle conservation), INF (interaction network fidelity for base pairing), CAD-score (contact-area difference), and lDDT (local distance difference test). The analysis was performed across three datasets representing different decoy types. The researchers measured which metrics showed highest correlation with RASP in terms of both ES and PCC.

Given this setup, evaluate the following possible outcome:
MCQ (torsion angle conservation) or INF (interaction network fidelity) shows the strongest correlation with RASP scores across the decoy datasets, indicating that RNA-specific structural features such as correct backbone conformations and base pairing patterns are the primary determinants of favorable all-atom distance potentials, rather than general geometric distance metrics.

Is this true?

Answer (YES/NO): NO